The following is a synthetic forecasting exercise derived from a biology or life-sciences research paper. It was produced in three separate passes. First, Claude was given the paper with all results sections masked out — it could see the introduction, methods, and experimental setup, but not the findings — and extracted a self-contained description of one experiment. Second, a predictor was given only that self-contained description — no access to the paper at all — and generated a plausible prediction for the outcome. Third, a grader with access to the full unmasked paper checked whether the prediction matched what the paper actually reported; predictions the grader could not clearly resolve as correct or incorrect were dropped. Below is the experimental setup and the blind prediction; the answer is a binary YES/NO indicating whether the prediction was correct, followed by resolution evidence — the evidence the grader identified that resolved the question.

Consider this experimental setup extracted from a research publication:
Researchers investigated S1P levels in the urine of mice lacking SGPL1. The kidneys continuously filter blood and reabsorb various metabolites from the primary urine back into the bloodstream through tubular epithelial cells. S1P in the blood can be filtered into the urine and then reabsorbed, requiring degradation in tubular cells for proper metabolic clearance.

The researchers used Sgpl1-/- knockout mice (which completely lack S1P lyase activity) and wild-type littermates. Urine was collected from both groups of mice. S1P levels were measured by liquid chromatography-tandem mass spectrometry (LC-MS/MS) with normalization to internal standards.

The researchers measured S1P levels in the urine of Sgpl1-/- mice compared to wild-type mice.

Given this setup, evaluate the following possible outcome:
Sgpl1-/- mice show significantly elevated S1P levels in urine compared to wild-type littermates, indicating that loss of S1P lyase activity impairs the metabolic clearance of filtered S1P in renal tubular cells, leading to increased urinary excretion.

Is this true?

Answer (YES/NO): YES